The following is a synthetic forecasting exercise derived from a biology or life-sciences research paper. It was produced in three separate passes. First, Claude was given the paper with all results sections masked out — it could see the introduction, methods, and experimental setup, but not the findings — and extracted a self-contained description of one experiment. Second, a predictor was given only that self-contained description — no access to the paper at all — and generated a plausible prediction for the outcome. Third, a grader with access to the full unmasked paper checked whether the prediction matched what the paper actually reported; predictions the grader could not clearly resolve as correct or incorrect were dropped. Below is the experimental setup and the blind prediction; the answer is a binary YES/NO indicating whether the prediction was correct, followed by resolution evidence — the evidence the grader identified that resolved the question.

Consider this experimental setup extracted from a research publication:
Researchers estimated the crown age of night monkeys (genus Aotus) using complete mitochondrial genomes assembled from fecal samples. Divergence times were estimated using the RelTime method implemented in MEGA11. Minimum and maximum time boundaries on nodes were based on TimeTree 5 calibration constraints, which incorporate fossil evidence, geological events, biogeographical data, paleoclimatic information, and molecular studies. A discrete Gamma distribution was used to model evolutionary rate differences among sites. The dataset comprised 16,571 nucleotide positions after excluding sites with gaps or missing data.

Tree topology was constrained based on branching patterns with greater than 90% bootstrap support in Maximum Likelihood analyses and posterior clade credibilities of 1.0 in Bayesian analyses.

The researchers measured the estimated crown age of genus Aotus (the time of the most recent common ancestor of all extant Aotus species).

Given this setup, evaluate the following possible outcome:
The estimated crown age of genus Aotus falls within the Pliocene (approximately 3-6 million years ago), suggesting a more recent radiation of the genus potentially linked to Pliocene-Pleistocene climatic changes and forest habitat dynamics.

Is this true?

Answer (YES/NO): YES